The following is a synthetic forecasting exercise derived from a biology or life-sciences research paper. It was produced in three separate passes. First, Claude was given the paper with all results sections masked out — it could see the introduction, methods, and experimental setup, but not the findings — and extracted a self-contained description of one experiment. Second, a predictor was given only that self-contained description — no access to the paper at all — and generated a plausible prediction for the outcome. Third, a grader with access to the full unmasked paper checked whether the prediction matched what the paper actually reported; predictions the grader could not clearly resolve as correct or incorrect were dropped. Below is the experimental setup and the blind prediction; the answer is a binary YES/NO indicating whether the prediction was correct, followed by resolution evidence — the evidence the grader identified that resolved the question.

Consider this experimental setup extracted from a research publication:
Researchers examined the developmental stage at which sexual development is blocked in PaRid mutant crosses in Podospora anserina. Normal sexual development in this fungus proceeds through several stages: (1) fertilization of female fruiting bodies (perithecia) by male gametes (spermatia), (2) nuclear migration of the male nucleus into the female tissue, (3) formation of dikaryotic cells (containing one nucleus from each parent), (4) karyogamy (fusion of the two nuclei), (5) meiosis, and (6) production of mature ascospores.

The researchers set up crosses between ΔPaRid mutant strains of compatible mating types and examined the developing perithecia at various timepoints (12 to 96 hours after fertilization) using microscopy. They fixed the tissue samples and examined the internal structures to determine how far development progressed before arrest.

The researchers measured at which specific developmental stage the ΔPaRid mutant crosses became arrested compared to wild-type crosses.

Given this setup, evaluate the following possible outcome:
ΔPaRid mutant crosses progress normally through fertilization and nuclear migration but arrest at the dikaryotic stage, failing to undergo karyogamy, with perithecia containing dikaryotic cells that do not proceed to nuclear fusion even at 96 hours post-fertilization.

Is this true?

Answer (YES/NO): NO